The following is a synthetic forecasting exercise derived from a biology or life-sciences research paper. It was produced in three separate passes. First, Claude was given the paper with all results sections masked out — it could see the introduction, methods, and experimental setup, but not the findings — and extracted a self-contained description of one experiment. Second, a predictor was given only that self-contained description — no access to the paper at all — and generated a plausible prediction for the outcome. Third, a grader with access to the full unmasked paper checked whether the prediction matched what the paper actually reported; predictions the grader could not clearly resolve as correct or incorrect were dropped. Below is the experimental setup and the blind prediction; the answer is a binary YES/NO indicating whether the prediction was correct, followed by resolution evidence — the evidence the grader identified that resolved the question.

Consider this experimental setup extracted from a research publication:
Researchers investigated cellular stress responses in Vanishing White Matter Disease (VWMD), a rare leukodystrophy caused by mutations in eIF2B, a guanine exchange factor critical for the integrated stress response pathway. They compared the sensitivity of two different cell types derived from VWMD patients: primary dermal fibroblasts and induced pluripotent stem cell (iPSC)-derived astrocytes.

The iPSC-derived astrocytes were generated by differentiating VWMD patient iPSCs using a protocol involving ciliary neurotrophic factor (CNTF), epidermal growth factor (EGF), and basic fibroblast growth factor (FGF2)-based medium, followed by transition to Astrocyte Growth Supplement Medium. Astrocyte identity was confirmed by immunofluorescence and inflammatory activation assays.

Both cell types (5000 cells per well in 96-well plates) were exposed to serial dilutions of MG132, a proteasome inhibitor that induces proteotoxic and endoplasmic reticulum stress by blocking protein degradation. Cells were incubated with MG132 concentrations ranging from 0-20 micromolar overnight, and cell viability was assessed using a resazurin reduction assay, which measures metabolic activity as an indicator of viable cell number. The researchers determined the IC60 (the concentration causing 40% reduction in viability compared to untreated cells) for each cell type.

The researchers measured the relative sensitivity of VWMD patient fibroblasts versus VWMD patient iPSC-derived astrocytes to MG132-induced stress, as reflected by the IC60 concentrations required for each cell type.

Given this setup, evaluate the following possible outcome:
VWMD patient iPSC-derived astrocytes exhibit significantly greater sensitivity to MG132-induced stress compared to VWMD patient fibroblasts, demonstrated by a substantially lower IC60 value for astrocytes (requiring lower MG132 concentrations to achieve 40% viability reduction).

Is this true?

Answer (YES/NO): YES